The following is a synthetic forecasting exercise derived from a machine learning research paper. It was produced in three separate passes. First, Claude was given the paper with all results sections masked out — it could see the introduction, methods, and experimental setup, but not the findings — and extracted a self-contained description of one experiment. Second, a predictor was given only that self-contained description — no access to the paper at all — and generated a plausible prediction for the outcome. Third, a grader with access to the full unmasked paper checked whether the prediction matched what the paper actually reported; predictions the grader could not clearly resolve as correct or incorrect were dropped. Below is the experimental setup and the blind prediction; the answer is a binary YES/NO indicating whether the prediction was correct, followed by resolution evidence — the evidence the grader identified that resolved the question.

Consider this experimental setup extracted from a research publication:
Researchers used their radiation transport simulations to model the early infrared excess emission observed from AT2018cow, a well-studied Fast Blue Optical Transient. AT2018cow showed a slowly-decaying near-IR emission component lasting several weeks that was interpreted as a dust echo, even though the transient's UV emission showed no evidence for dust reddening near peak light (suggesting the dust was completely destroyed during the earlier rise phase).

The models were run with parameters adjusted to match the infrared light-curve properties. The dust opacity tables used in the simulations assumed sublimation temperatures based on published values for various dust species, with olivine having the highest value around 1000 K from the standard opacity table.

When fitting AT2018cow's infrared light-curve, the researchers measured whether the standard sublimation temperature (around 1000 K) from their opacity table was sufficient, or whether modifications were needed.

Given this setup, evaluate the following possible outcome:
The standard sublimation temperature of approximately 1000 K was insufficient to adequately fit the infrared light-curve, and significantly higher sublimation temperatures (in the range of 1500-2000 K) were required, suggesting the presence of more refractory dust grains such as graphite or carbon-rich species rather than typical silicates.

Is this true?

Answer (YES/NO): NO